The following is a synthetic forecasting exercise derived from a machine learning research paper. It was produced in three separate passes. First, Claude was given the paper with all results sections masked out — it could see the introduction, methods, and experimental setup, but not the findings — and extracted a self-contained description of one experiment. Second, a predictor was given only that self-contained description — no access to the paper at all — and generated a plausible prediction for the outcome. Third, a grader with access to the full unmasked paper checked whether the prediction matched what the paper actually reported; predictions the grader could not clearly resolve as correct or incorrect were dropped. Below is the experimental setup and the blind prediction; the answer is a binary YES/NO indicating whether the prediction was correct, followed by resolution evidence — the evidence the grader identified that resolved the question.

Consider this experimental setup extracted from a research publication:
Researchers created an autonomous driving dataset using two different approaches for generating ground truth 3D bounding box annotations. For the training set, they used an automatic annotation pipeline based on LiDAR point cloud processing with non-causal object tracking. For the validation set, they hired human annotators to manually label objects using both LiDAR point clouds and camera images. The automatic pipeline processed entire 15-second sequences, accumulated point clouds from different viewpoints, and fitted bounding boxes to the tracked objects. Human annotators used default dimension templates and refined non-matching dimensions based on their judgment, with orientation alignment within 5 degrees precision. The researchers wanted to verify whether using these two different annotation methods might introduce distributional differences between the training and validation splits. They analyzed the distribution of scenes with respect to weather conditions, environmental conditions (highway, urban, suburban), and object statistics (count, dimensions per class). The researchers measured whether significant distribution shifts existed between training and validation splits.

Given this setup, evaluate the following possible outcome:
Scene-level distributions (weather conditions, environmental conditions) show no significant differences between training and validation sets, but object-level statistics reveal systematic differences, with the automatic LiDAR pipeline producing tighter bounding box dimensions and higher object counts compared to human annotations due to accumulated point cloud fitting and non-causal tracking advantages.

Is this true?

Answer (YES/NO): NO